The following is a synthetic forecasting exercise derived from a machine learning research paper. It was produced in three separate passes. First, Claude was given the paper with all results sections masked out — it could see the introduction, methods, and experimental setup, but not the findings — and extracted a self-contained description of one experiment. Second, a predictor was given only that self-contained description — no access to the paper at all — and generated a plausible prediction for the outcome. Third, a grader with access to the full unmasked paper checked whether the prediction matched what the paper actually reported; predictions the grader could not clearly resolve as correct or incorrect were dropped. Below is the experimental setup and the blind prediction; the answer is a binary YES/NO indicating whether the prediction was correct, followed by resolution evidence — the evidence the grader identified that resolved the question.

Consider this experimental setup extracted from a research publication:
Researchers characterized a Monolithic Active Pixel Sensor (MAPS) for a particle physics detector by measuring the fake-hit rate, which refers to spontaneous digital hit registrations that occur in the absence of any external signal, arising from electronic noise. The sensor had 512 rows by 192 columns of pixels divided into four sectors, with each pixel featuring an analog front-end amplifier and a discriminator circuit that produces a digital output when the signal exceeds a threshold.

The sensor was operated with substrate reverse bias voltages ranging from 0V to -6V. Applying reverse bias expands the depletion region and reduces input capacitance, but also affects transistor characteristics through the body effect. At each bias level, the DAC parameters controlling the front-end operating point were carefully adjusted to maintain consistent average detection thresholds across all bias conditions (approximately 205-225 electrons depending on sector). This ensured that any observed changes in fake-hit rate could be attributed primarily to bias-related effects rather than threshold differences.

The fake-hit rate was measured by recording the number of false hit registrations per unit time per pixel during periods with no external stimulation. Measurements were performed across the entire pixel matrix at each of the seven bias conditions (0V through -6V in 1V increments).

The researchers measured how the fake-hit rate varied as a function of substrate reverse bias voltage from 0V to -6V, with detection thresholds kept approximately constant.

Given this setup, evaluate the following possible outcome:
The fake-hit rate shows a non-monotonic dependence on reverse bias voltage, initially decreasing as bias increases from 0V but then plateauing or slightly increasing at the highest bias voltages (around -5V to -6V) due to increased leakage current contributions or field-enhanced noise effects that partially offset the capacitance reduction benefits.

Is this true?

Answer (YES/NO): YES